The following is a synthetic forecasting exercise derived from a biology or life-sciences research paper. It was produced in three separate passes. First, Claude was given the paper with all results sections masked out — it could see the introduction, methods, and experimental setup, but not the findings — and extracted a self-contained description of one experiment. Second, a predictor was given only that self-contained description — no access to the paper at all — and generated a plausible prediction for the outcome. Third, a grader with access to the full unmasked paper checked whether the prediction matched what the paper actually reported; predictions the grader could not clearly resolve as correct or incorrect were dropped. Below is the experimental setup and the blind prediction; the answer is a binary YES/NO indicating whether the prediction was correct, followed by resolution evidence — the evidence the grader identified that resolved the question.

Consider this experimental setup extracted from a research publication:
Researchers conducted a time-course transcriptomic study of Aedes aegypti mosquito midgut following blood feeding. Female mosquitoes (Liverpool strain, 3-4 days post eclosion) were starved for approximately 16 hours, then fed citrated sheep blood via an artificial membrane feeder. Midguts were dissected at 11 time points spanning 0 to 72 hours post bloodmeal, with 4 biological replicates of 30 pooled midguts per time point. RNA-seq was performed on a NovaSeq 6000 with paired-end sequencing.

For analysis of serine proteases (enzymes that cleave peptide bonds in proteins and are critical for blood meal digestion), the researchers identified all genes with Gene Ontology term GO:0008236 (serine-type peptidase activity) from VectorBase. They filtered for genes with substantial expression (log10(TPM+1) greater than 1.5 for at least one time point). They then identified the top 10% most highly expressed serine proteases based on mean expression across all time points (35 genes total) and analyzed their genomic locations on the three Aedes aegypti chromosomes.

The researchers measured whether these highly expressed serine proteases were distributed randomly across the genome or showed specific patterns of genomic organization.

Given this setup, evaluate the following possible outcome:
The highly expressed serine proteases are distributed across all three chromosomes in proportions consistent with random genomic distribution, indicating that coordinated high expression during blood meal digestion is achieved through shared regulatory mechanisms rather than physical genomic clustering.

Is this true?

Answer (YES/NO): NO